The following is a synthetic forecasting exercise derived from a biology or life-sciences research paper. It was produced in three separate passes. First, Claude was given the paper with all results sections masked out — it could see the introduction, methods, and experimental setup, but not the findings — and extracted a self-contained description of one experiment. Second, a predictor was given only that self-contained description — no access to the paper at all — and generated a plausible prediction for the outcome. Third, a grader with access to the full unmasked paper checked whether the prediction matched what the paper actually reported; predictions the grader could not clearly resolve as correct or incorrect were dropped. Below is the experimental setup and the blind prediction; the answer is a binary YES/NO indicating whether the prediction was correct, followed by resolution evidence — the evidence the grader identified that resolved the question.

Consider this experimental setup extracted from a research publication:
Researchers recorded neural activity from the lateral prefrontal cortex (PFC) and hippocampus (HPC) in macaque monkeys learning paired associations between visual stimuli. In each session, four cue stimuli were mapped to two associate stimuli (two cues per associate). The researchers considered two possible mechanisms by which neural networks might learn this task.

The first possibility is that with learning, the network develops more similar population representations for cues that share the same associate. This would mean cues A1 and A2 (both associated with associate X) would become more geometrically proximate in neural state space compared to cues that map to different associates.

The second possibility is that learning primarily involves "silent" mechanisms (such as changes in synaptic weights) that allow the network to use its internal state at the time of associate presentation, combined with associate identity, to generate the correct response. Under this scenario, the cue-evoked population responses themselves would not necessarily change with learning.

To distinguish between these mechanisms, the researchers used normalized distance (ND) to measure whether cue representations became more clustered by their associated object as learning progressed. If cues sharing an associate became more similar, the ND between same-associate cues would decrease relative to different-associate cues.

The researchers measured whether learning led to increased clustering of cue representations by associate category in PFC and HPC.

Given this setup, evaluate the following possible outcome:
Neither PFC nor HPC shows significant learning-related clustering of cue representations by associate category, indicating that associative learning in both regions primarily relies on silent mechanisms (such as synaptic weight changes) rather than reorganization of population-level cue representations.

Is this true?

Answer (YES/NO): YES